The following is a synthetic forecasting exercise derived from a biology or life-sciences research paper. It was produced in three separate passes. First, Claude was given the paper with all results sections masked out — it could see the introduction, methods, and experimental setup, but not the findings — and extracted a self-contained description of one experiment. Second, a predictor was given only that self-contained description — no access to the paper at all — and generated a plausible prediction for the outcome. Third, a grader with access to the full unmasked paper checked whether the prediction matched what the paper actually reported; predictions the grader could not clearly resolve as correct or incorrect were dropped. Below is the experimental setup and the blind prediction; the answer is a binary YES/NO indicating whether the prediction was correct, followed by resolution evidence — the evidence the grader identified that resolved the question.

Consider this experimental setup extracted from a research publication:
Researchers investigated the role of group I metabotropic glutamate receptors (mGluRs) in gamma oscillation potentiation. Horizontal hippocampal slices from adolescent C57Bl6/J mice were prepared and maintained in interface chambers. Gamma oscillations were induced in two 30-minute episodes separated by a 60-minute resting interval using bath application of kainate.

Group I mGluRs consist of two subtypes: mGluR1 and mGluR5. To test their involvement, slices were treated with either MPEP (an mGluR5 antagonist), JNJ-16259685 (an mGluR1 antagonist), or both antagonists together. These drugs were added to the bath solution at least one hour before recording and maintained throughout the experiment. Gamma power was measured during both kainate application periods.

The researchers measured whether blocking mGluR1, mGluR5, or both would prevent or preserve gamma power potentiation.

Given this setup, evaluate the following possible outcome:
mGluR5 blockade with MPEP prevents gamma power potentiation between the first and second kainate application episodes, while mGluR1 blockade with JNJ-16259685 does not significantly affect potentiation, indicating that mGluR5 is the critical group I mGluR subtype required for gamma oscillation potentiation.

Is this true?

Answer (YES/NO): NO